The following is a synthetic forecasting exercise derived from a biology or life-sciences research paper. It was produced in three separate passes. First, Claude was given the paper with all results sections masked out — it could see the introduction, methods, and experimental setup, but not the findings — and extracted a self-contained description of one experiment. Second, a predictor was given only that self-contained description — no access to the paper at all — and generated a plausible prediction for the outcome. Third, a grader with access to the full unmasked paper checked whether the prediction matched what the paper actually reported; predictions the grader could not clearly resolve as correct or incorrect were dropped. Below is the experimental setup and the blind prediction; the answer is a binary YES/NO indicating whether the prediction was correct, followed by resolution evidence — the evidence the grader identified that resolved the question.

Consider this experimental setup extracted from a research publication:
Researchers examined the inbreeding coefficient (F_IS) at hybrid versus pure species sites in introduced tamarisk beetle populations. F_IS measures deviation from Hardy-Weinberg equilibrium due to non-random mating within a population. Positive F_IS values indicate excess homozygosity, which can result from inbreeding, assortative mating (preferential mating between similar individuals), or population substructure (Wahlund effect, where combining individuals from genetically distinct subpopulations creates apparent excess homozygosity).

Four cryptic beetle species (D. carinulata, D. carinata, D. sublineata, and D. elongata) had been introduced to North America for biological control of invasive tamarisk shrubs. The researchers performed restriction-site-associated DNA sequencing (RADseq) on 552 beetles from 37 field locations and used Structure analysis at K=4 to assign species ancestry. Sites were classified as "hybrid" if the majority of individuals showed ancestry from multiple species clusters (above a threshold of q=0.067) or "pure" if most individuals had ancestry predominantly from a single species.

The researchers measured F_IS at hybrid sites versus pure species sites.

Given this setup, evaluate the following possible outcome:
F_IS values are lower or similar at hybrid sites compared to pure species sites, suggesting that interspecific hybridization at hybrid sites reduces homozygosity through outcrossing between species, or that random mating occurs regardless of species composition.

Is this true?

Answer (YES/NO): NO